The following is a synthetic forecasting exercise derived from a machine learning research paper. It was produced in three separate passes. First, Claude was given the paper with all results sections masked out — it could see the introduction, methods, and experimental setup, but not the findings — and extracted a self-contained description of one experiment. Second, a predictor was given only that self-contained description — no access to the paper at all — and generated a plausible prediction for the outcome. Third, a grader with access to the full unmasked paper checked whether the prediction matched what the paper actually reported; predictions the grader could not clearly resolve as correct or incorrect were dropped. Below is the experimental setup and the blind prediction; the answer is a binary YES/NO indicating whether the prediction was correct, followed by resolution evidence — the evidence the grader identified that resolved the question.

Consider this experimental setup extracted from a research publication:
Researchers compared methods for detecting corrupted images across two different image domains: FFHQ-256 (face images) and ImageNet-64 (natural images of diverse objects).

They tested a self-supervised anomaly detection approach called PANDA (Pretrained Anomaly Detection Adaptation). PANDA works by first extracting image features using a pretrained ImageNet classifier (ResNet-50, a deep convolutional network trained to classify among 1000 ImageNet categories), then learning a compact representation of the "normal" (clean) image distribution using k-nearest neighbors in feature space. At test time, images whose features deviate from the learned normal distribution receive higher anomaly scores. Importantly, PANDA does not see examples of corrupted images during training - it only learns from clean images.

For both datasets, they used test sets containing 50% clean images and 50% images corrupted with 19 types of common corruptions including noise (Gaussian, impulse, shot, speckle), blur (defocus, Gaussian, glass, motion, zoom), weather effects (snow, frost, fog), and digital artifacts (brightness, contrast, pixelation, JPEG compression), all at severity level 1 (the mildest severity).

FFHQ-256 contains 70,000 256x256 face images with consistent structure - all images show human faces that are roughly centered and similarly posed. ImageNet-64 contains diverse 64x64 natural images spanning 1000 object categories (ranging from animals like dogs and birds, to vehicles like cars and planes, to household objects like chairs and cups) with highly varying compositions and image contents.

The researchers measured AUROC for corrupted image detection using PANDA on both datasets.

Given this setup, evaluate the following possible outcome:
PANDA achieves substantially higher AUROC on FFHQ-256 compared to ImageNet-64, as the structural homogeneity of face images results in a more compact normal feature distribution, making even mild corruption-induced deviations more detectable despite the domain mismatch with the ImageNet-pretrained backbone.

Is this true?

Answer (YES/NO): NO